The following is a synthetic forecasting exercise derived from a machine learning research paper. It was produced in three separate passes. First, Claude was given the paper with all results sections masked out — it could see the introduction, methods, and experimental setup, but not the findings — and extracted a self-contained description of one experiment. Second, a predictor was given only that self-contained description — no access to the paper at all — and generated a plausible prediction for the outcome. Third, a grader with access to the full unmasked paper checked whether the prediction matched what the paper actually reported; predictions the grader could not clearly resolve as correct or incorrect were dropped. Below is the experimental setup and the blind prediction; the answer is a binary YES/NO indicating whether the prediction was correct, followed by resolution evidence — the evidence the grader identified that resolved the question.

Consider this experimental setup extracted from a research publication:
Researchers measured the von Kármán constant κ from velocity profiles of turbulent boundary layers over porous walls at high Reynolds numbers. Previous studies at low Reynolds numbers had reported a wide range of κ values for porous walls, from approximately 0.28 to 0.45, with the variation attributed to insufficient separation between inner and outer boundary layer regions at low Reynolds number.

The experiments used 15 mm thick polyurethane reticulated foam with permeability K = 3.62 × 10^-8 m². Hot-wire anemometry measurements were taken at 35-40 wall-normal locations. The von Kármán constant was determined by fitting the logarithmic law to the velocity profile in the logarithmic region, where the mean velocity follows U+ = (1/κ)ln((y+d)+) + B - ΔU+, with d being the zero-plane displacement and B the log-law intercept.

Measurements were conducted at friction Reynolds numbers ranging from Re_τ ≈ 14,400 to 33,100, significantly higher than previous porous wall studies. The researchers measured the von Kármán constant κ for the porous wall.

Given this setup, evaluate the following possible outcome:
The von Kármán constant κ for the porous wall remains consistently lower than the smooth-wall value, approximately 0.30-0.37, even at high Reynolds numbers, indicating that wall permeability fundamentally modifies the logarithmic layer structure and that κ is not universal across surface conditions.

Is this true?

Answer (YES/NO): NO